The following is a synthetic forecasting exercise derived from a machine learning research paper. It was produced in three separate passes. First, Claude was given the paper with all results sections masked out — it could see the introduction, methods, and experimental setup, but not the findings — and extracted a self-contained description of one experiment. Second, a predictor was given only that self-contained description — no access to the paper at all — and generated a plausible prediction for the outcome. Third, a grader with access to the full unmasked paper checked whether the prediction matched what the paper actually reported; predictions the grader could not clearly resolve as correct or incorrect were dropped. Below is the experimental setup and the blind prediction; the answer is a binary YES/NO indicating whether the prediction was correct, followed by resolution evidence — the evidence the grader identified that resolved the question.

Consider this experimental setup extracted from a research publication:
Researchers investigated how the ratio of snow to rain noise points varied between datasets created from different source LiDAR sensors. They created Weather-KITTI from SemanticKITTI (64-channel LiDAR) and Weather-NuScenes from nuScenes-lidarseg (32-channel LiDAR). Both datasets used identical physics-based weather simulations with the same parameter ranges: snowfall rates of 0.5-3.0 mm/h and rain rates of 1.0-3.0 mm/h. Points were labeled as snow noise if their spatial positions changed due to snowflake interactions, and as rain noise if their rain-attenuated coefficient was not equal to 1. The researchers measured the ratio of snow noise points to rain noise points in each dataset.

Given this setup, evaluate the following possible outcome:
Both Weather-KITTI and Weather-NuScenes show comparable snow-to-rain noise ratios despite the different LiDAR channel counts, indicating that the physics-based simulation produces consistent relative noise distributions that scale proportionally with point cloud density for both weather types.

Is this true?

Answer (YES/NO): NO